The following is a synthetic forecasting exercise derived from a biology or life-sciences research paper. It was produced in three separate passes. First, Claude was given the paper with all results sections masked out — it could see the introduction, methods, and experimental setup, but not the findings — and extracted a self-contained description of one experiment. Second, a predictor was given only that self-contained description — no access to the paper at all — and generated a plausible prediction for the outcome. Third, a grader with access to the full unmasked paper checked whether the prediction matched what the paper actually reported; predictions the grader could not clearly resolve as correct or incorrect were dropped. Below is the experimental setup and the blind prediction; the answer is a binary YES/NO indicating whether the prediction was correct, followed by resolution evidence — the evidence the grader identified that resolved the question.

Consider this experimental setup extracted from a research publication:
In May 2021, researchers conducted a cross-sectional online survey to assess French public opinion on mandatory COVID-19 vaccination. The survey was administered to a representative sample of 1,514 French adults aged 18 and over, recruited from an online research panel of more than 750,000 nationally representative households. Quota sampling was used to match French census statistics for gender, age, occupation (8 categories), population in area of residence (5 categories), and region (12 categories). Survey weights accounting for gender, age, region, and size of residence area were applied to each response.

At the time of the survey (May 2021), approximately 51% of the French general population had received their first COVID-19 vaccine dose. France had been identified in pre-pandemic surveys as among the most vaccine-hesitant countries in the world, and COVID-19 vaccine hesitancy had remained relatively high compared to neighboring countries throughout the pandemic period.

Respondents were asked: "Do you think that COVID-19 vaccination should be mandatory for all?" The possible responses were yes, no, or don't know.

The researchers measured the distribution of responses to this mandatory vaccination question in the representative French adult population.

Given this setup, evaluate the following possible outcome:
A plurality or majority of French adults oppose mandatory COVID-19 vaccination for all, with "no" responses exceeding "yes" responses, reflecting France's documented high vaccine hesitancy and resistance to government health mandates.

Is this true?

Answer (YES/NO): NO